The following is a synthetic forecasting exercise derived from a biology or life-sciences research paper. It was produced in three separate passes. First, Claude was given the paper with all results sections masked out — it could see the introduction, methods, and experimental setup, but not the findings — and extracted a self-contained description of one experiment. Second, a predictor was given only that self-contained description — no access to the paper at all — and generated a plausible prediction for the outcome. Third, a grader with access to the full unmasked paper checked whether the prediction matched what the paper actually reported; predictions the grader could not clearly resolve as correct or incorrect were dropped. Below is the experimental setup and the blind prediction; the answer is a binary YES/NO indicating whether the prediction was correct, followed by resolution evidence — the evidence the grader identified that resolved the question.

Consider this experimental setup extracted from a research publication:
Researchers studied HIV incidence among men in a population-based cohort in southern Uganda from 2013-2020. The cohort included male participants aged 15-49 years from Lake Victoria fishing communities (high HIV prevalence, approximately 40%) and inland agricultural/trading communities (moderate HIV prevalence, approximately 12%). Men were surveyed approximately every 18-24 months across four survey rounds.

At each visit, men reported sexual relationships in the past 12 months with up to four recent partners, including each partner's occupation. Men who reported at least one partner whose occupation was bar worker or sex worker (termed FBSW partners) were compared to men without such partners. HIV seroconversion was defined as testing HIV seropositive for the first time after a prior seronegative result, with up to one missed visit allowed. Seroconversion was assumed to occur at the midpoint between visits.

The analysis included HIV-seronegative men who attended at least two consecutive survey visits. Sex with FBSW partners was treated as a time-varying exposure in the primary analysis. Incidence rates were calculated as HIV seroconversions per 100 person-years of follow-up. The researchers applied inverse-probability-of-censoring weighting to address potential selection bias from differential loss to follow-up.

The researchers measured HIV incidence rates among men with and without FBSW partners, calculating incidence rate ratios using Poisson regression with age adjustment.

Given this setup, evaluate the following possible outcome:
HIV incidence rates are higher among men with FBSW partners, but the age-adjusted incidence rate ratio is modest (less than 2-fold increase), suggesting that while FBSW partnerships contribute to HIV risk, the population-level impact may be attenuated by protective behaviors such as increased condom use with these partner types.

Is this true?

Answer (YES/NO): NO